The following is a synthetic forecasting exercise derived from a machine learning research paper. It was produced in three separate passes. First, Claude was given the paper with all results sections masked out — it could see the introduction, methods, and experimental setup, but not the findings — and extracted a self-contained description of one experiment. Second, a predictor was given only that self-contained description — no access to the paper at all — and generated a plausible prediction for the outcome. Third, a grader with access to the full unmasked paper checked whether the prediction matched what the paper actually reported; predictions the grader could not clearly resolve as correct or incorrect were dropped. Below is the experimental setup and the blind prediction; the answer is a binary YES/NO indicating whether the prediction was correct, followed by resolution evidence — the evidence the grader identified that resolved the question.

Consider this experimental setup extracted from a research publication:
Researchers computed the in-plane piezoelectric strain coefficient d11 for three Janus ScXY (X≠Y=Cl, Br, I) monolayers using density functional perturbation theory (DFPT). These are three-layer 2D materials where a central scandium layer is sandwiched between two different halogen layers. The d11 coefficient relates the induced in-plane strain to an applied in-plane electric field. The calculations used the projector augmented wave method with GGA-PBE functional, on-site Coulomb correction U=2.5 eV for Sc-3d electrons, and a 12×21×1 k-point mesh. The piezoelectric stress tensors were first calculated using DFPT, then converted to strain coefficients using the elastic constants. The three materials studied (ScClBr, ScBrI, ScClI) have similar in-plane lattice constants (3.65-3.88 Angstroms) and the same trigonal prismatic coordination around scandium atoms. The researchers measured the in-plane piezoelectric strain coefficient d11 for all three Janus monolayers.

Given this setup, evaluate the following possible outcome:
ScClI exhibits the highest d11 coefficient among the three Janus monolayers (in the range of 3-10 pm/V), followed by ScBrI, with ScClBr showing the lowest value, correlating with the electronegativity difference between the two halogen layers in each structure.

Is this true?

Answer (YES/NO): NO